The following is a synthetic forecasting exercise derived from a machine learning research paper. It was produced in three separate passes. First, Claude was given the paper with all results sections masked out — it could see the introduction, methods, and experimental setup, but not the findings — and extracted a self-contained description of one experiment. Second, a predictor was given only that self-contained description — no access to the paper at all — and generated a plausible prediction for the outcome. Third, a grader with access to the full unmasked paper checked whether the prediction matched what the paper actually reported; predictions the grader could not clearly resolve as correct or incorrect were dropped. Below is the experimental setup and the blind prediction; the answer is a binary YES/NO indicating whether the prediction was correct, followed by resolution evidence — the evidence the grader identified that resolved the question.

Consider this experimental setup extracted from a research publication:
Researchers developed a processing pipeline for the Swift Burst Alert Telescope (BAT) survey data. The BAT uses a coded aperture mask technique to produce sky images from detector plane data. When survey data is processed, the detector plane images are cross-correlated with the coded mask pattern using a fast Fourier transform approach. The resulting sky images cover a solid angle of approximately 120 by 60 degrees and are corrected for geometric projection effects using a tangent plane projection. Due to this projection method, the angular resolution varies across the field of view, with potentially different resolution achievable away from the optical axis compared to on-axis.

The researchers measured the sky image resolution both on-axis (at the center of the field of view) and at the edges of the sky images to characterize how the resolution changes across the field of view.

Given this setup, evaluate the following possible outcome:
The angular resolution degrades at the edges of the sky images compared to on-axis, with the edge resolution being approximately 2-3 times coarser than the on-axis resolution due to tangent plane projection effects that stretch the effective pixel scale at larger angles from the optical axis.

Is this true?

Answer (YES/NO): NO